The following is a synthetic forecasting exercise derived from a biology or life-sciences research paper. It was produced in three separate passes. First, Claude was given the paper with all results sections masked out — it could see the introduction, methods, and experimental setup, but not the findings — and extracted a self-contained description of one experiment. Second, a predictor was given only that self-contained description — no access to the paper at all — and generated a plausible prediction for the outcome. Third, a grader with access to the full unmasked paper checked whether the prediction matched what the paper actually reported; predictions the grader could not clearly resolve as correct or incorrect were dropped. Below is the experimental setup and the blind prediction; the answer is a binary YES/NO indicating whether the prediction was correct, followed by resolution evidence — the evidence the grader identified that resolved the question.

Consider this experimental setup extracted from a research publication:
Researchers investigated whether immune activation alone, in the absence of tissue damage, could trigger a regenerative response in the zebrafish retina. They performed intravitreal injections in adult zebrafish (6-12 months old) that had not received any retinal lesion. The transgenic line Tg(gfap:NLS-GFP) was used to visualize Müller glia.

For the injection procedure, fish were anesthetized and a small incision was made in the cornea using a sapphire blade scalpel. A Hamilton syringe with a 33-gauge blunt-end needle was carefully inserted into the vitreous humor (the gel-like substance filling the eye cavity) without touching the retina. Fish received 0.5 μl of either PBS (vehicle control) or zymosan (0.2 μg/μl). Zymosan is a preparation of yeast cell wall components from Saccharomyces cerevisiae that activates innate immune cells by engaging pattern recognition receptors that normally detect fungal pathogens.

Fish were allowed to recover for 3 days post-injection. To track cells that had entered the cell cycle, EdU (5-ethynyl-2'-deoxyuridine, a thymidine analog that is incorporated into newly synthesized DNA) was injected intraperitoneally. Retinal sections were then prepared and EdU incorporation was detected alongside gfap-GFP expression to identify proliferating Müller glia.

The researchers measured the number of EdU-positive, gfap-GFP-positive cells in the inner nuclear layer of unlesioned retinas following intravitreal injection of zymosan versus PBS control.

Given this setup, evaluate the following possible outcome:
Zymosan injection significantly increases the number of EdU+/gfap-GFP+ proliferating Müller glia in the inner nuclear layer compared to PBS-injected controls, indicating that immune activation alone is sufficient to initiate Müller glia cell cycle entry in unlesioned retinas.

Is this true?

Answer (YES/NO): YES